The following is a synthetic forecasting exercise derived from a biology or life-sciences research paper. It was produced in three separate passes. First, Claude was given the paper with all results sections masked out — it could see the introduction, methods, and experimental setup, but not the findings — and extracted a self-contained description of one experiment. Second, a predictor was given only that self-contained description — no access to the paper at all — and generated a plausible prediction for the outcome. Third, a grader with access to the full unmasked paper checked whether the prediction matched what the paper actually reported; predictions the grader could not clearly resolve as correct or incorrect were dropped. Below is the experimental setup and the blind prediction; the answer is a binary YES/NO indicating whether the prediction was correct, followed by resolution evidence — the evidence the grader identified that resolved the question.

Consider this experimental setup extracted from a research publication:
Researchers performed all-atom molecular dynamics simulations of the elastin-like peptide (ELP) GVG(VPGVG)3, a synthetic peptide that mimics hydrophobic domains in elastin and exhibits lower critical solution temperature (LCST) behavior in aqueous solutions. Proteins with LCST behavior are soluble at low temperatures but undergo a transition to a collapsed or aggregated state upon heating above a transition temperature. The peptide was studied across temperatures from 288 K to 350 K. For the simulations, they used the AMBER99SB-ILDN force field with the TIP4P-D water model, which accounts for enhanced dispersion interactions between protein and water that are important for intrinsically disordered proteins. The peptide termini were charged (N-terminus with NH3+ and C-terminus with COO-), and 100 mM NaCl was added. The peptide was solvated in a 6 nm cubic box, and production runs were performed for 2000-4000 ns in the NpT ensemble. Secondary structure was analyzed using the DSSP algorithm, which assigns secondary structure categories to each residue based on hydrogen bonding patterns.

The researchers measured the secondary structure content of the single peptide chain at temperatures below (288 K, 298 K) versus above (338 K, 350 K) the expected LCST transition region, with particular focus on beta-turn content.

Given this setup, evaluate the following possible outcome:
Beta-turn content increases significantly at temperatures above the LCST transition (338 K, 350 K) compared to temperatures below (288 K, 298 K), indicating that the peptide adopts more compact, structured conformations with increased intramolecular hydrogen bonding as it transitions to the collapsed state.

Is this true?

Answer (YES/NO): NO